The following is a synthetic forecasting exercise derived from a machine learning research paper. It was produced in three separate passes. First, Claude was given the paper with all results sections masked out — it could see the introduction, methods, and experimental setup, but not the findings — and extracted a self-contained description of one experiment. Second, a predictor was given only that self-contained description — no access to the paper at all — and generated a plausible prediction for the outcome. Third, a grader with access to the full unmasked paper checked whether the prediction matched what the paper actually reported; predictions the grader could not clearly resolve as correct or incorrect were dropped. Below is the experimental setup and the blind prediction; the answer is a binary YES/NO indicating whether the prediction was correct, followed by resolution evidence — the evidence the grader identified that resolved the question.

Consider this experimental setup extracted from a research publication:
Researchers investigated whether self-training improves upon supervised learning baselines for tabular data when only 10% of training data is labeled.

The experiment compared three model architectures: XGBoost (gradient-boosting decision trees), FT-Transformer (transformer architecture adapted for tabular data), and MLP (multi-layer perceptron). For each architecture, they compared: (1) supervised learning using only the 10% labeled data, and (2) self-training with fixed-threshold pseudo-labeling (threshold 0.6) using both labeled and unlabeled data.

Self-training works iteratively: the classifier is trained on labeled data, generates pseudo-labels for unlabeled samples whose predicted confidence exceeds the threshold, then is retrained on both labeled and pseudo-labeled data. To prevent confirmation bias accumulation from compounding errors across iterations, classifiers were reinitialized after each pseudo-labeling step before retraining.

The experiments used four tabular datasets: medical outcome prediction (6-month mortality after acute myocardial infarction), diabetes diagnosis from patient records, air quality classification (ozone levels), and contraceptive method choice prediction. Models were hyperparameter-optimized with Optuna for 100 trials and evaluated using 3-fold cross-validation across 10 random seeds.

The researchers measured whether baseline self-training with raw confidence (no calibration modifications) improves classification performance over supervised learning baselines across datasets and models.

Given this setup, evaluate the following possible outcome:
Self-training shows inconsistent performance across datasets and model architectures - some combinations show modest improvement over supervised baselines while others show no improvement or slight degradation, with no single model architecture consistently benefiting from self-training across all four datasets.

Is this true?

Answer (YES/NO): NO